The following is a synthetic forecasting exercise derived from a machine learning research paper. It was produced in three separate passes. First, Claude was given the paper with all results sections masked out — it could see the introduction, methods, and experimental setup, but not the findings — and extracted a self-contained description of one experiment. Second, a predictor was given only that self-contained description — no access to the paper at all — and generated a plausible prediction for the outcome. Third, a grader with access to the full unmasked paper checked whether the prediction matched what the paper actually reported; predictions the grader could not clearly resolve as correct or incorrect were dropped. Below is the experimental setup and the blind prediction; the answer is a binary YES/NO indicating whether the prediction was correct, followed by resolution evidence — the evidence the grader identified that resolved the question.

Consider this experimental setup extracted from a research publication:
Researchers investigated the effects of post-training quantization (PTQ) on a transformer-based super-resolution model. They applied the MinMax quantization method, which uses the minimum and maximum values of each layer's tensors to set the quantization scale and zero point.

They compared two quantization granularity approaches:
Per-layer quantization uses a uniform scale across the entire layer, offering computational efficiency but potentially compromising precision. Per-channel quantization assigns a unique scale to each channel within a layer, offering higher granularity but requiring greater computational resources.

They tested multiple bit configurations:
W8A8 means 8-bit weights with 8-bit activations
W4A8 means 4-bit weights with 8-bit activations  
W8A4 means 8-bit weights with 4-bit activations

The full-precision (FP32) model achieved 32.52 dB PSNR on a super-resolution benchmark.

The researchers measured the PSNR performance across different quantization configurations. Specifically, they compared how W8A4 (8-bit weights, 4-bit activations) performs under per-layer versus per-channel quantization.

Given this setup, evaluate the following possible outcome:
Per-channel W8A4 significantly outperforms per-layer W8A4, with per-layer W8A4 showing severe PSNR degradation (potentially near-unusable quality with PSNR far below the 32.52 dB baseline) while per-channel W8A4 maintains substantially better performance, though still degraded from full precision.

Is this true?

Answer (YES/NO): YES